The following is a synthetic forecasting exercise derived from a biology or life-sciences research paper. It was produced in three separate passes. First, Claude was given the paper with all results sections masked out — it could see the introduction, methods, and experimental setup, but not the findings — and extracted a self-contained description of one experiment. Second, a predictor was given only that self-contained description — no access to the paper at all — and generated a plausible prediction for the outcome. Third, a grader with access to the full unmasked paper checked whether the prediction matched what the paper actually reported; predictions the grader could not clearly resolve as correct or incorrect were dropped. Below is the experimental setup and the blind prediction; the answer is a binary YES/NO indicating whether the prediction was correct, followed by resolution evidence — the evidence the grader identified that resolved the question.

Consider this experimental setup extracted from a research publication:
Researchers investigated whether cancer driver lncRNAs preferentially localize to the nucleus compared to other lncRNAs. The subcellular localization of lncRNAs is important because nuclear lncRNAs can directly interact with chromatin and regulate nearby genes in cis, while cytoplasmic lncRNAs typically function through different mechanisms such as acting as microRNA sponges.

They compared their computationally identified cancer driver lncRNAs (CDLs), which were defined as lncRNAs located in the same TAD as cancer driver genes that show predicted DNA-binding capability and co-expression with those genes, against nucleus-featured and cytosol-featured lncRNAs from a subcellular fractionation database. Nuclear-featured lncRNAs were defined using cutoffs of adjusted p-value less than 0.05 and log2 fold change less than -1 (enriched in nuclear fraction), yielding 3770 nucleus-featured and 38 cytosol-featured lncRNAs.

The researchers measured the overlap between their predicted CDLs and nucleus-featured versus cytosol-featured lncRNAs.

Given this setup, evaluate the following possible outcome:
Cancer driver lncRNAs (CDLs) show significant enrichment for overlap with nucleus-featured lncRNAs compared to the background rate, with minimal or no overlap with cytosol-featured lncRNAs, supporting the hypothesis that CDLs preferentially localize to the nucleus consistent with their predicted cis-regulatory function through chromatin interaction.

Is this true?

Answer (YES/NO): YES